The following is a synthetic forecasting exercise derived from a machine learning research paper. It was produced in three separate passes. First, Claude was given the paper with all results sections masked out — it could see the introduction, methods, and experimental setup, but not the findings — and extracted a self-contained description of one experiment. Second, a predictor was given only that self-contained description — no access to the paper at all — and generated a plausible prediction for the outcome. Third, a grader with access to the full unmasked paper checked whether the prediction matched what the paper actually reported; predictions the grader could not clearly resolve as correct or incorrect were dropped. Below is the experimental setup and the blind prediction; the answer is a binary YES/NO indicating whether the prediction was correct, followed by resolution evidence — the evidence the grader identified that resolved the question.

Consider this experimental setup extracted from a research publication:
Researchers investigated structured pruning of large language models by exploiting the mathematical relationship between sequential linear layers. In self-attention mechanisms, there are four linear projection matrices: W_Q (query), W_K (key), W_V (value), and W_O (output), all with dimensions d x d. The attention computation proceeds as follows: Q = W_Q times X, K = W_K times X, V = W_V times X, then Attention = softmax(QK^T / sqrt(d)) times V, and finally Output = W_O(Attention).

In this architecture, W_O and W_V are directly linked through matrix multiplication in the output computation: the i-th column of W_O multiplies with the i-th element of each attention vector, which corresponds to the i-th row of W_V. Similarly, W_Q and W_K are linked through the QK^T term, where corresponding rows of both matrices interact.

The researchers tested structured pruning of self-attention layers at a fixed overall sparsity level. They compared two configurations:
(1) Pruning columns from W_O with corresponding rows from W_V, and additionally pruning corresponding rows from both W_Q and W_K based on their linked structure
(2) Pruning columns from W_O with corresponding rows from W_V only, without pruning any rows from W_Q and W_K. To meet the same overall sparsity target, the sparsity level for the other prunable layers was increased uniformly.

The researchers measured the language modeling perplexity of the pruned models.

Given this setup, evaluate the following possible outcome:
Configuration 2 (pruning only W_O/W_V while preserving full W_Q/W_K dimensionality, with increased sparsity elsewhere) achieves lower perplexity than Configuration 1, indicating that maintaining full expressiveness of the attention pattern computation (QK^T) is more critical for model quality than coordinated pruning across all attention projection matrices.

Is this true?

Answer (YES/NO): YES